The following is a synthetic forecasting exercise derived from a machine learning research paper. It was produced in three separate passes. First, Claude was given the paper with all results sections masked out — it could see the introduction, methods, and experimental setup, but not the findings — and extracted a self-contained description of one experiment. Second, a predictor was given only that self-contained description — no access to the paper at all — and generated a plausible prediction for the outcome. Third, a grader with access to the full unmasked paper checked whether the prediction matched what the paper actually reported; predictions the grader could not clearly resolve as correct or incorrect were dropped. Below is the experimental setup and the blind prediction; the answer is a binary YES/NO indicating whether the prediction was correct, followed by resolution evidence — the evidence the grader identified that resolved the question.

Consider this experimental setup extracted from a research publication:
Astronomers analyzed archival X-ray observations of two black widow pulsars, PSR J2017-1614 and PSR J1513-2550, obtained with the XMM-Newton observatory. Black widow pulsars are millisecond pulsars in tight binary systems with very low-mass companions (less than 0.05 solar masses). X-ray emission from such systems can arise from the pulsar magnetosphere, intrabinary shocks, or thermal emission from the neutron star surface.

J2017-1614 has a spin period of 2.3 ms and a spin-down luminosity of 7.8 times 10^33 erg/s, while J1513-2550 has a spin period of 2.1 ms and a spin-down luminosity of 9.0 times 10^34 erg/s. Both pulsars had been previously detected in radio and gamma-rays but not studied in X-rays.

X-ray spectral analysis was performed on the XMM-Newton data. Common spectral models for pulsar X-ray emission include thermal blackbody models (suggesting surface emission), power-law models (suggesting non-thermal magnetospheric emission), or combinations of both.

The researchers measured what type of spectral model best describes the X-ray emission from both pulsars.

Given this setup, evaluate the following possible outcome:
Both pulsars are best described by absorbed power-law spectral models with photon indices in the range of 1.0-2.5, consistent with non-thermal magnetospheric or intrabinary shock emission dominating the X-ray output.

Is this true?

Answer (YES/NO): NO